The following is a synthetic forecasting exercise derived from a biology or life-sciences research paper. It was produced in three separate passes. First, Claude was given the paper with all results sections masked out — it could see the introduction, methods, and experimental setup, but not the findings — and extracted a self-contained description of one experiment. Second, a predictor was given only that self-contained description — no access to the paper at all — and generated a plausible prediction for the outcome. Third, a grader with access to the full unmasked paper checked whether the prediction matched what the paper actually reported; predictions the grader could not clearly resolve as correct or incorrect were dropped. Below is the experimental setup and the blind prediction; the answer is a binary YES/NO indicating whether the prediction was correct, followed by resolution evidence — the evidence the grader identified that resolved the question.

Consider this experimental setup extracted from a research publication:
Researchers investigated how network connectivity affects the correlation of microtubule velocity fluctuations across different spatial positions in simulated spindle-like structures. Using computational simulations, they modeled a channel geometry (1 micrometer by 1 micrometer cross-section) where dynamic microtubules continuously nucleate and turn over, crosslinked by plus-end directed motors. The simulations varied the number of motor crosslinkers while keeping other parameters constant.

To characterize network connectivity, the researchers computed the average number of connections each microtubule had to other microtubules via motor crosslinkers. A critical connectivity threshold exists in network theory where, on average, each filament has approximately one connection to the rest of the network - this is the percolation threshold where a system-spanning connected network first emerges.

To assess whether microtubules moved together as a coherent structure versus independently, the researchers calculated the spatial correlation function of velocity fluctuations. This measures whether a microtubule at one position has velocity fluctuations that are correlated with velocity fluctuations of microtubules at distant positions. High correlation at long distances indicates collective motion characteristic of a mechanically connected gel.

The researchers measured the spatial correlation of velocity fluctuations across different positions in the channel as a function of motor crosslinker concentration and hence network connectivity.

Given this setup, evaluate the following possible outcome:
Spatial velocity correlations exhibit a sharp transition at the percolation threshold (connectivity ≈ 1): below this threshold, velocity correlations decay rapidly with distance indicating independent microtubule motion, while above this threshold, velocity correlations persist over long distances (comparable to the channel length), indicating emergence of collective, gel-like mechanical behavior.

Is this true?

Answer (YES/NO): YES